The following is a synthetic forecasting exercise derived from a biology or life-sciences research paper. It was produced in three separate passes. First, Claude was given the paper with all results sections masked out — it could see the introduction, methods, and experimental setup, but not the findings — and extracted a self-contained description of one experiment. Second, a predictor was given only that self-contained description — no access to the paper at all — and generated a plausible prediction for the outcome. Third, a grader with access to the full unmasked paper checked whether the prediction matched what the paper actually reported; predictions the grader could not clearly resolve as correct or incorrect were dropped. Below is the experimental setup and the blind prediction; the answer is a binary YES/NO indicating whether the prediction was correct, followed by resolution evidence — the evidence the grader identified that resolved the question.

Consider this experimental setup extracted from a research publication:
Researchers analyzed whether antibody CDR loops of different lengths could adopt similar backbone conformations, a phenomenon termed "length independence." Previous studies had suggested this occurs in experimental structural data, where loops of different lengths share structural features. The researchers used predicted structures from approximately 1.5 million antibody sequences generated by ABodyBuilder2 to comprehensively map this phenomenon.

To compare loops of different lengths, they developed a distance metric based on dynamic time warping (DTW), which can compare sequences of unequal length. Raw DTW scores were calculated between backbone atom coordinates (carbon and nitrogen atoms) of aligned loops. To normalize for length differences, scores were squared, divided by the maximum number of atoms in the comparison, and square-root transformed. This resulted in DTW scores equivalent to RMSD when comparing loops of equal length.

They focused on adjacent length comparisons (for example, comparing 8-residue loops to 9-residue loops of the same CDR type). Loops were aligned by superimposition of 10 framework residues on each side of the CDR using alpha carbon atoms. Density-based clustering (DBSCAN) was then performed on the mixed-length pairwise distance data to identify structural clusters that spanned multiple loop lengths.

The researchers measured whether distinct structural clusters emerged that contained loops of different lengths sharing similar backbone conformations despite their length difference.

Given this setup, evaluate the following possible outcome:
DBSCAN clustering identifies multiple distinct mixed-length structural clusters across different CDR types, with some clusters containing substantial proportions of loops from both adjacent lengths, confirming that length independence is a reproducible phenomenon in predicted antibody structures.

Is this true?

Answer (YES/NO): NO